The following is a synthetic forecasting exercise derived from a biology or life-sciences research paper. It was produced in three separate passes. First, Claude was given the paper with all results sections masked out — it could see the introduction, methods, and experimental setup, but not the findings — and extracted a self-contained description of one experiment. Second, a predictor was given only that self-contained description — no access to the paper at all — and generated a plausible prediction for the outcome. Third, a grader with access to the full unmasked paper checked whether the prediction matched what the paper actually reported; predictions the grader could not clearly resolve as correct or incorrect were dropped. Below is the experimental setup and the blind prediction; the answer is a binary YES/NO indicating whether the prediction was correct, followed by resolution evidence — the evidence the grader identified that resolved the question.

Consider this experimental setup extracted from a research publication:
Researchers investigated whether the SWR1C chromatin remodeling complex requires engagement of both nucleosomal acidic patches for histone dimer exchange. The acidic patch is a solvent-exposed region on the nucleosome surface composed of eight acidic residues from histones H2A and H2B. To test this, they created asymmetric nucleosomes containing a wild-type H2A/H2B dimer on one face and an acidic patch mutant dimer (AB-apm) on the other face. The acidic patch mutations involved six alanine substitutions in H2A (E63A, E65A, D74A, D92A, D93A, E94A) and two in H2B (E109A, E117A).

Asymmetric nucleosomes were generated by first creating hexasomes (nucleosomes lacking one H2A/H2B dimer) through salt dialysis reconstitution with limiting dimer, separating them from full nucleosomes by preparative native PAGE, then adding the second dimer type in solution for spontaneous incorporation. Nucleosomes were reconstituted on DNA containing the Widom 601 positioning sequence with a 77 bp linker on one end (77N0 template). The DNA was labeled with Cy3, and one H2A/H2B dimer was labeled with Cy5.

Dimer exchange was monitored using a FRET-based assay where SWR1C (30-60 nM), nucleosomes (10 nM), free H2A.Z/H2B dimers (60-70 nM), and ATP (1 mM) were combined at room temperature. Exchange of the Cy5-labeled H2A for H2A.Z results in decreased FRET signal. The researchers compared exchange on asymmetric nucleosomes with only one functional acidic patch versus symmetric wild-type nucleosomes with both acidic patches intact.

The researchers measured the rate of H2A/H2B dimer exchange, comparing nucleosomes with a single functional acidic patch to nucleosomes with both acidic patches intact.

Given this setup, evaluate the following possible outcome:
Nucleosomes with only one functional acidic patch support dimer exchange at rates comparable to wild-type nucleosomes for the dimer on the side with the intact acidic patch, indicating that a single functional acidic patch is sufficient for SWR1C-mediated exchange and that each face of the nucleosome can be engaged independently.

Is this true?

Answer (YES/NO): NO